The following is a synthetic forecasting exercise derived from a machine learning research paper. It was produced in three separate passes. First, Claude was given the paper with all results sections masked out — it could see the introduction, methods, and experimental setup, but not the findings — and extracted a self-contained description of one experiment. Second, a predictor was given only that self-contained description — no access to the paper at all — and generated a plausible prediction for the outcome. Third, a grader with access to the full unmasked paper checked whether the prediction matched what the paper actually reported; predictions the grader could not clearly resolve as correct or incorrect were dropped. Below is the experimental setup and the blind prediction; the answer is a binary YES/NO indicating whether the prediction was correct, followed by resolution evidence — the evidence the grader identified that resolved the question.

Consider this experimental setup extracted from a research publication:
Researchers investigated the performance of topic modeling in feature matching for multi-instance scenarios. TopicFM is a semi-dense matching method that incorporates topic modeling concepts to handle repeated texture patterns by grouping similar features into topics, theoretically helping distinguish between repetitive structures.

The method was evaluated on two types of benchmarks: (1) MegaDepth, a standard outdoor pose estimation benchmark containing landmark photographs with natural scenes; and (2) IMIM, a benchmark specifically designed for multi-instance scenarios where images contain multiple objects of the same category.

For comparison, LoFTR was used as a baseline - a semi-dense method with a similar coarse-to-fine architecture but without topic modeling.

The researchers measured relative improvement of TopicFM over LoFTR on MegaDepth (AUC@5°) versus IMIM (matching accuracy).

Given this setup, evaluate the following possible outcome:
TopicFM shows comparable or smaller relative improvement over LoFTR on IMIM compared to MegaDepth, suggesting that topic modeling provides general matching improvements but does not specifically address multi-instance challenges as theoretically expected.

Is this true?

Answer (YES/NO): YES